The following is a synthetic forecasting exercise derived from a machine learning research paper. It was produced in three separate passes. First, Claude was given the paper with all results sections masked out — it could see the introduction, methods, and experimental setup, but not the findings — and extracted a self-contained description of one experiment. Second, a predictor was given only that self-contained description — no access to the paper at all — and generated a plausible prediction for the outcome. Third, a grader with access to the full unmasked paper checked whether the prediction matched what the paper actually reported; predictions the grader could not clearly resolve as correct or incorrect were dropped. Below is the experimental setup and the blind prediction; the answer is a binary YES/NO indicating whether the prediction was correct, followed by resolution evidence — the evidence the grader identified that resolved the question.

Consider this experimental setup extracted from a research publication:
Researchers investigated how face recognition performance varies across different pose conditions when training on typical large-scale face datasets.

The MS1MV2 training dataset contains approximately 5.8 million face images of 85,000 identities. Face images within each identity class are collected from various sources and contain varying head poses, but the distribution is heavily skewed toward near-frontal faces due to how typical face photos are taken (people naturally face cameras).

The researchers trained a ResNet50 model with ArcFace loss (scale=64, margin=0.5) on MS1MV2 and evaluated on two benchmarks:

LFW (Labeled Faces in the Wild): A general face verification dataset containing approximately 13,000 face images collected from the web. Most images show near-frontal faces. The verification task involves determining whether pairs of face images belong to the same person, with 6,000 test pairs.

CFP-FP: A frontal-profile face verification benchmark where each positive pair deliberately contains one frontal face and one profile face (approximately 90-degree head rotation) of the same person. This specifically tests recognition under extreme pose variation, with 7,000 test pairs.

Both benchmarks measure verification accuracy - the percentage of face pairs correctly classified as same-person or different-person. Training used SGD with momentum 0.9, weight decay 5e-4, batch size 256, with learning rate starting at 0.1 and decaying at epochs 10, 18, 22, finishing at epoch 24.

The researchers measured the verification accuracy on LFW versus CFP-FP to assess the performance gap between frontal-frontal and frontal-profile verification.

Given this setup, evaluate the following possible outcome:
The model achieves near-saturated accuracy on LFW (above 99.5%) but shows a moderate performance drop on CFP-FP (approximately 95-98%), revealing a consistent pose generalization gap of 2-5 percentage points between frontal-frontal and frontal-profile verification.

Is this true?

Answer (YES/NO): YES